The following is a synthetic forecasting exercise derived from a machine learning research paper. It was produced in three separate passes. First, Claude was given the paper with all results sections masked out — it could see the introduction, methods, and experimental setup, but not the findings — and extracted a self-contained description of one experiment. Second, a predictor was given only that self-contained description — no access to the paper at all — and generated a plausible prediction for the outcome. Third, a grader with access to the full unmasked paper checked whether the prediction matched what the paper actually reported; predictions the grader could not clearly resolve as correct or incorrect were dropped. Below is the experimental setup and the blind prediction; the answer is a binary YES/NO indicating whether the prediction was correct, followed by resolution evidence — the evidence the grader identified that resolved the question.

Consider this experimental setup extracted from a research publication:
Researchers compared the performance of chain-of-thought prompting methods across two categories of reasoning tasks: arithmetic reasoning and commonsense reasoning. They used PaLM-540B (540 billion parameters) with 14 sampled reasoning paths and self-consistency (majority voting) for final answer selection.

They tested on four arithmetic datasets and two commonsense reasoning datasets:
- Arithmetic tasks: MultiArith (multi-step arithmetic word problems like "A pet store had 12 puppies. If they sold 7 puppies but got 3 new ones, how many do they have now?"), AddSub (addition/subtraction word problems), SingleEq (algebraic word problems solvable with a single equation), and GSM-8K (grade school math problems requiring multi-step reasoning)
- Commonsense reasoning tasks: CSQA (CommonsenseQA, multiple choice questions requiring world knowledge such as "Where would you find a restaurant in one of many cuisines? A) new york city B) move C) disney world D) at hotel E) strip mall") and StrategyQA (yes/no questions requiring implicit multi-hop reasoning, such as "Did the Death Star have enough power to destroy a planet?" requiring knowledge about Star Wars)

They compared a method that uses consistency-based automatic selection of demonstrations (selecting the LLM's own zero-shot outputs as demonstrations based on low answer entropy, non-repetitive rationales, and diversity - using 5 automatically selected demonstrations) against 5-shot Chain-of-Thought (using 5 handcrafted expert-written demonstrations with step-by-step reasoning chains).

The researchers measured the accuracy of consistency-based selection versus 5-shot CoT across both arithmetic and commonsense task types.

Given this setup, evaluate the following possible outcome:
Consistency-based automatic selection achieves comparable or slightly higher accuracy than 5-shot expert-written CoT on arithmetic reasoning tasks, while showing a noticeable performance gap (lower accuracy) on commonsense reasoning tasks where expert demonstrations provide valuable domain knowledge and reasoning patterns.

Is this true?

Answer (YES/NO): YES